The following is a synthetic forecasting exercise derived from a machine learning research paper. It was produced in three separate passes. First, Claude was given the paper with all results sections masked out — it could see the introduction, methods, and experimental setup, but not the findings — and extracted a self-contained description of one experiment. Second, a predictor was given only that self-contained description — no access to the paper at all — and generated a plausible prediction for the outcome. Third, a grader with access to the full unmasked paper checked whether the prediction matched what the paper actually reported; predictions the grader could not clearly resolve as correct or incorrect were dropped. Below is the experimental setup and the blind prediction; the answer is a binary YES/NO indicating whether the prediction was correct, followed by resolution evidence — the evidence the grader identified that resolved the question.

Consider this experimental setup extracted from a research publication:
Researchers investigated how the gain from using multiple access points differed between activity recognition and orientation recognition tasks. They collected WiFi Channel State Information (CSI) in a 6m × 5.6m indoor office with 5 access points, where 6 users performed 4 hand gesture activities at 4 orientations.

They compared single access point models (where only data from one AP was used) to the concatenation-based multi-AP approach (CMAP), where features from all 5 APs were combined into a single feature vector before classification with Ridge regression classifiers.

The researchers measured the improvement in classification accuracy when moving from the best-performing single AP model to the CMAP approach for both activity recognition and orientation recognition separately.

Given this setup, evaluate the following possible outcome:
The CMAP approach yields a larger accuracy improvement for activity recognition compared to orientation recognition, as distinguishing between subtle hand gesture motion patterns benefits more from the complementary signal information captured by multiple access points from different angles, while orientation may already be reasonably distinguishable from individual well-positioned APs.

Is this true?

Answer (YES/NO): YES